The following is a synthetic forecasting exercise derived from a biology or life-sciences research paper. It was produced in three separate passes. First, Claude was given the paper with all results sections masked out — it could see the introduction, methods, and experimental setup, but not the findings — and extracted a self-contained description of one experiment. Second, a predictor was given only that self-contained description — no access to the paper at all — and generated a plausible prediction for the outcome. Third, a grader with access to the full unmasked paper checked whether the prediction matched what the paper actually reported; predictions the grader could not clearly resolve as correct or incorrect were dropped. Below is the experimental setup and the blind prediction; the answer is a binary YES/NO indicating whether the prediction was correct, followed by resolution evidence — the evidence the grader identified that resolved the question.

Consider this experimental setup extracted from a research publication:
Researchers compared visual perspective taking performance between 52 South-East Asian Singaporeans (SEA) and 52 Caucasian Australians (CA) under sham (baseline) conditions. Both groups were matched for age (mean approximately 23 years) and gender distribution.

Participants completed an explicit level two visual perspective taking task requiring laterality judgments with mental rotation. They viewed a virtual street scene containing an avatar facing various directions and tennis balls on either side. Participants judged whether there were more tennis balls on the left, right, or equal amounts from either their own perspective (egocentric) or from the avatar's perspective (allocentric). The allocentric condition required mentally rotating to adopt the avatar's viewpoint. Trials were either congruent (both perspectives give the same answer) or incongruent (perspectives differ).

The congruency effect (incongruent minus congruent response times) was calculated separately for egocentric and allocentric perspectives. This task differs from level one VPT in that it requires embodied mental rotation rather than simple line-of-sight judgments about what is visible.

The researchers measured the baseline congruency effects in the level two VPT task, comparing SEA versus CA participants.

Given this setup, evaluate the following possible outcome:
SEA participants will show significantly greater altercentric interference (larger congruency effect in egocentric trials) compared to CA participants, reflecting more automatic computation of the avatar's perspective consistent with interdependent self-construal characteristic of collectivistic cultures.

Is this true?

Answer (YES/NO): NO